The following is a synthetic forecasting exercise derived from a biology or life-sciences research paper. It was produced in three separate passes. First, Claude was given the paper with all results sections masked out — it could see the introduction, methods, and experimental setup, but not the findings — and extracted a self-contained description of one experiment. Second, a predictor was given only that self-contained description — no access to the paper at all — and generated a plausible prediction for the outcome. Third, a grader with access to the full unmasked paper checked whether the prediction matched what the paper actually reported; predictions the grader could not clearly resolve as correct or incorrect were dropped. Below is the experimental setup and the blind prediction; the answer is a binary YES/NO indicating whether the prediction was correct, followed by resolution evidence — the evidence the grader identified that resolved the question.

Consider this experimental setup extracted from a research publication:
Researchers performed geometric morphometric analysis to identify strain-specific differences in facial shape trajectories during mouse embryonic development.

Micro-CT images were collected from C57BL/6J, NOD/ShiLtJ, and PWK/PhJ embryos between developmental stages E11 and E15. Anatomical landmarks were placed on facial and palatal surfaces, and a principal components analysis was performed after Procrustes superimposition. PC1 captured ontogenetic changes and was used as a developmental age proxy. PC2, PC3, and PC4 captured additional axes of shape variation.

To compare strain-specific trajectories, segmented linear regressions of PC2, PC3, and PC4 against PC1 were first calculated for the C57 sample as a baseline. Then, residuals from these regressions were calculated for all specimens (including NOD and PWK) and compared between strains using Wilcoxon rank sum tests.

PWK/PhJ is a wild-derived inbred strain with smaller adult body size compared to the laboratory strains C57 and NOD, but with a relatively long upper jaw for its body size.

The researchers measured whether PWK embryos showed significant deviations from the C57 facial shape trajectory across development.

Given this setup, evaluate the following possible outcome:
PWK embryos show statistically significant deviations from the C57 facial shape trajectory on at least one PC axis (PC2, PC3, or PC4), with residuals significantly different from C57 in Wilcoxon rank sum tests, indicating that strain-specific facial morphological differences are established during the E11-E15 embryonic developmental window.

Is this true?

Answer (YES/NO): YES